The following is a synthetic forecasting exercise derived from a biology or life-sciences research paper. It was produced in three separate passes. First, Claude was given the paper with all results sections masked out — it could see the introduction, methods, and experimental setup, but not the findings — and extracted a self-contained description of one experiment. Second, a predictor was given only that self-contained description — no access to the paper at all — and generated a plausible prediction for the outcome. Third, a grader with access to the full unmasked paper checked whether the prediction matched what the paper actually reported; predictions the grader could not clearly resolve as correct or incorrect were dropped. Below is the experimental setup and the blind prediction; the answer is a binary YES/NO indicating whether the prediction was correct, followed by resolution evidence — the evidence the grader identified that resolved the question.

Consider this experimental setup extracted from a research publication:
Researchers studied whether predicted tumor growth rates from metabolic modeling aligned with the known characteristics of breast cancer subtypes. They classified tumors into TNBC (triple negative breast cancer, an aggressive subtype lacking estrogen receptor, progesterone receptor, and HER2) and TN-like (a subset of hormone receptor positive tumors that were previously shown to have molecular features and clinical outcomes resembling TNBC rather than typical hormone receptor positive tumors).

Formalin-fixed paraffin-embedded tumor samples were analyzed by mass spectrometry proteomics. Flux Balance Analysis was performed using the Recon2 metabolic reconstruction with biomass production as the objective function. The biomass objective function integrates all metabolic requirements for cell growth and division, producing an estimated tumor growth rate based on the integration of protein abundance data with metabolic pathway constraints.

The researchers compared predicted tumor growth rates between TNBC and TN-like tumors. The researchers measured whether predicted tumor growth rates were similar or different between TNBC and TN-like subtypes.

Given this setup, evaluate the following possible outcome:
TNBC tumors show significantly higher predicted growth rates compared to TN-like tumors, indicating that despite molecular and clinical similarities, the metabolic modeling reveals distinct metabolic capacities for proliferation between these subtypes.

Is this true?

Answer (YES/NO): NO